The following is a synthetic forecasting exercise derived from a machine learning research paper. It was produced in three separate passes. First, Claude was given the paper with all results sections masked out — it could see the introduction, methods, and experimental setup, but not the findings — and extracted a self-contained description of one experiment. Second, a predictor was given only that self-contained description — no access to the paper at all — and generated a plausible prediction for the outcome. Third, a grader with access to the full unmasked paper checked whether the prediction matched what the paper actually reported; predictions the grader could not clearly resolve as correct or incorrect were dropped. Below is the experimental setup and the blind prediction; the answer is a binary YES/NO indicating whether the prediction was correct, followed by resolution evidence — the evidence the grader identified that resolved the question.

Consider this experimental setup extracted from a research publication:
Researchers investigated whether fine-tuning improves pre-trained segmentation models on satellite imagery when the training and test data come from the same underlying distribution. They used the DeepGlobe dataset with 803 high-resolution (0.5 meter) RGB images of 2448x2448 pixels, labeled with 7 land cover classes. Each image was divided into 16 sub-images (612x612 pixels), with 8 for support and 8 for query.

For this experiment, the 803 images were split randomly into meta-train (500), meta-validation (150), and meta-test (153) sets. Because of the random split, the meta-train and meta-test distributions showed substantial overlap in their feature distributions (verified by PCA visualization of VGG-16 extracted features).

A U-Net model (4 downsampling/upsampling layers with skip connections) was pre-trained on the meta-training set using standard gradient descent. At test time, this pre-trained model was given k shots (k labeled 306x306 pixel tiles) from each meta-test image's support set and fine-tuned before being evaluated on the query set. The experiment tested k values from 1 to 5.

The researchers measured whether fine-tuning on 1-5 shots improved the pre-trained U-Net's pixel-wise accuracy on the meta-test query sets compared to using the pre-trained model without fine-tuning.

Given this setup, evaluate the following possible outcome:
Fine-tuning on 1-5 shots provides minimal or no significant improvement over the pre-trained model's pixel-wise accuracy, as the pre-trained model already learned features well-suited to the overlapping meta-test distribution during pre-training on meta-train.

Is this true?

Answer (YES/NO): YES